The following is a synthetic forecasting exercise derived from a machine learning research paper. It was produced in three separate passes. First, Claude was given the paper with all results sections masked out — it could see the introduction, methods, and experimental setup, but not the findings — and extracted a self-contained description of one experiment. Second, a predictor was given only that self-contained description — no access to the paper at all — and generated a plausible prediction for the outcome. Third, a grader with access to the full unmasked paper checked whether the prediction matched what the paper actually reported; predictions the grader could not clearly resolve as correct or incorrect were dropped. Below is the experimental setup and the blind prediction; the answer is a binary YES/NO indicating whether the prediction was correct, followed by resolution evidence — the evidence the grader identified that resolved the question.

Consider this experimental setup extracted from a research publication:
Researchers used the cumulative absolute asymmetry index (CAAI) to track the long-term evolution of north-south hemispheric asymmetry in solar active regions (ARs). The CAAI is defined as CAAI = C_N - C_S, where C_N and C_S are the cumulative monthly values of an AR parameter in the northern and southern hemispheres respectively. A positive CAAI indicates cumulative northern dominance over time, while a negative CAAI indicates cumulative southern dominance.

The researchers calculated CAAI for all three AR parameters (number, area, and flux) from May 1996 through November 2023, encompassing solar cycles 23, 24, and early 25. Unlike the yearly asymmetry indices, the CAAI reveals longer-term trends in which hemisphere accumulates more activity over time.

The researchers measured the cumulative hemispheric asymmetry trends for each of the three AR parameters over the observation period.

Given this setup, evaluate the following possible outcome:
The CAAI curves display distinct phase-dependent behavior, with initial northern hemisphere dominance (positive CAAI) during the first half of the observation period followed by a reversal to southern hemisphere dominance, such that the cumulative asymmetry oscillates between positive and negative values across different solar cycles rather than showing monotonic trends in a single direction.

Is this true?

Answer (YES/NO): NO